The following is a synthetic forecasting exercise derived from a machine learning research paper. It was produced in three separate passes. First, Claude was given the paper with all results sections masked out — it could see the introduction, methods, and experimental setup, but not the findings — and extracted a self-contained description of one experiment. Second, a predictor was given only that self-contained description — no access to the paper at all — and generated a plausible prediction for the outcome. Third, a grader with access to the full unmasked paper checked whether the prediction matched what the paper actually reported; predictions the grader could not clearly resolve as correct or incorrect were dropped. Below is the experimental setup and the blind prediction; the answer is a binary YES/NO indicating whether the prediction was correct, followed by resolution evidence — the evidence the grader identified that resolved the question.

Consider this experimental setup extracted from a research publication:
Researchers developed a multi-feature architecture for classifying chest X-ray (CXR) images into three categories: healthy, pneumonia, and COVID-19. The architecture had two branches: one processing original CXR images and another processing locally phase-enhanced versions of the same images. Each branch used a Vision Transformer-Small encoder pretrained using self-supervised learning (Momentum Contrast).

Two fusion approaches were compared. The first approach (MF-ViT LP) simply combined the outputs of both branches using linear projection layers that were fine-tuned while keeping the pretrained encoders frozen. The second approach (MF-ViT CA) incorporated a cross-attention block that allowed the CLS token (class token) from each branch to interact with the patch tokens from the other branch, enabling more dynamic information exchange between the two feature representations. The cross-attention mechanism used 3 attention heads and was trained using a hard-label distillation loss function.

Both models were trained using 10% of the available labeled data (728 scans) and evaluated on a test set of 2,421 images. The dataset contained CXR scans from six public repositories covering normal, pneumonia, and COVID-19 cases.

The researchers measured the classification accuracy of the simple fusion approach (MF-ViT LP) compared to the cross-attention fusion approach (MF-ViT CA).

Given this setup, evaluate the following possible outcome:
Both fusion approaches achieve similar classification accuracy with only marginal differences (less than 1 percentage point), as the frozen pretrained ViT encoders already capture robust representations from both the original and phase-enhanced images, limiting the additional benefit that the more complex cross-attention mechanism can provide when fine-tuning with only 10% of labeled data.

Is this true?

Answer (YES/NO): NO